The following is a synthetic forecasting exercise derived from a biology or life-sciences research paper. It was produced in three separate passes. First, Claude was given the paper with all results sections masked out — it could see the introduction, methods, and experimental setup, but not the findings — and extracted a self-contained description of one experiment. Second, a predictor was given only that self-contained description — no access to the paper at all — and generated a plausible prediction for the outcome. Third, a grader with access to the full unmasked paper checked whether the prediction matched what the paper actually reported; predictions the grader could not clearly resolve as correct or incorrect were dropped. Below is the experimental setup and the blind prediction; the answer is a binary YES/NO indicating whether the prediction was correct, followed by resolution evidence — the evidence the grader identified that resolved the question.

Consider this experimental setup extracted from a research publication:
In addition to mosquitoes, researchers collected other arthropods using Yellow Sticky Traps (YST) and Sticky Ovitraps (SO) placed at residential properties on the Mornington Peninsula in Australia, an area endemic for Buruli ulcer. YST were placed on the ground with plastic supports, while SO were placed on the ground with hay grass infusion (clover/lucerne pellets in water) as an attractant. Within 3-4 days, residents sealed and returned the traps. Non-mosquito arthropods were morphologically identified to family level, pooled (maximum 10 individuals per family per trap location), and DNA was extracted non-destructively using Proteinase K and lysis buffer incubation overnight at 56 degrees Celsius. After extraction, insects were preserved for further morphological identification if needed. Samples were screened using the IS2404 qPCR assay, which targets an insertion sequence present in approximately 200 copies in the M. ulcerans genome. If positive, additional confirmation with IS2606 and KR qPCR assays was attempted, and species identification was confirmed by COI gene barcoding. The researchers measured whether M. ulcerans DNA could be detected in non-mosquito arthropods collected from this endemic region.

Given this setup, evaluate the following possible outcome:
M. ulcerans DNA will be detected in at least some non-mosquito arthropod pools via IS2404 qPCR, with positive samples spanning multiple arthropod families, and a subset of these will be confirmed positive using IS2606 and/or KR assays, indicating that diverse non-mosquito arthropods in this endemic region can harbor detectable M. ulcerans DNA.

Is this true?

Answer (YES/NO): NO